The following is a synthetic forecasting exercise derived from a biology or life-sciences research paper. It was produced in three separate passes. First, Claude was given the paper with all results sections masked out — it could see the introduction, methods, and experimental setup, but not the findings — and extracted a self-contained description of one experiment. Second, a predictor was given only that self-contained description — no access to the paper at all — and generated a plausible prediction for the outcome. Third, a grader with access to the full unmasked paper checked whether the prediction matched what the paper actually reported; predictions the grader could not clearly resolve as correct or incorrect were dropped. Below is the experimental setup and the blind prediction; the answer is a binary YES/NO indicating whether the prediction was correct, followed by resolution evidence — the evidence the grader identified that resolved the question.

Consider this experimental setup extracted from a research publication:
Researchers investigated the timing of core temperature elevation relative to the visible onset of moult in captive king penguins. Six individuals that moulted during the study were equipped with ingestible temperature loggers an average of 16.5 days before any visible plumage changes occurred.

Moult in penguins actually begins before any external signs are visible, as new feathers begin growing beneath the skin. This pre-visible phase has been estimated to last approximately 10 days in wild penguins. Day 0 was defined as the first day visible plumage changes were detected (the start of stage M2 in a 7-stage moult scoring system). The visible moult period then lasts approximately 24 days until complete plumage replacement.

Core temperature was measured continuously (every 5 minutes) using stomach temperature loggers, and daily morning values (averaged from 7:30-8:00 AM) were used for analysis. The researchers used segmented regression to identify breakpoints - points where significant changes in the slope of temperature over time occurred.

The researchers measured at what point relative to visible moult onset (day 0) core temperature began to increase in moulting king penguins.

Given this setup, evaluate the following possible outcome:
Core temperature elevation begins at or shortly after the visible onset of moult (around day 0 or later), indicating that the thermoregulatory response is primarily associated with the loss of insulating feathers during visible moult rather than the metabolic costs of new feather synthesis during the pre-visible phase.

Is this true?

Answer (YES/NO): NO